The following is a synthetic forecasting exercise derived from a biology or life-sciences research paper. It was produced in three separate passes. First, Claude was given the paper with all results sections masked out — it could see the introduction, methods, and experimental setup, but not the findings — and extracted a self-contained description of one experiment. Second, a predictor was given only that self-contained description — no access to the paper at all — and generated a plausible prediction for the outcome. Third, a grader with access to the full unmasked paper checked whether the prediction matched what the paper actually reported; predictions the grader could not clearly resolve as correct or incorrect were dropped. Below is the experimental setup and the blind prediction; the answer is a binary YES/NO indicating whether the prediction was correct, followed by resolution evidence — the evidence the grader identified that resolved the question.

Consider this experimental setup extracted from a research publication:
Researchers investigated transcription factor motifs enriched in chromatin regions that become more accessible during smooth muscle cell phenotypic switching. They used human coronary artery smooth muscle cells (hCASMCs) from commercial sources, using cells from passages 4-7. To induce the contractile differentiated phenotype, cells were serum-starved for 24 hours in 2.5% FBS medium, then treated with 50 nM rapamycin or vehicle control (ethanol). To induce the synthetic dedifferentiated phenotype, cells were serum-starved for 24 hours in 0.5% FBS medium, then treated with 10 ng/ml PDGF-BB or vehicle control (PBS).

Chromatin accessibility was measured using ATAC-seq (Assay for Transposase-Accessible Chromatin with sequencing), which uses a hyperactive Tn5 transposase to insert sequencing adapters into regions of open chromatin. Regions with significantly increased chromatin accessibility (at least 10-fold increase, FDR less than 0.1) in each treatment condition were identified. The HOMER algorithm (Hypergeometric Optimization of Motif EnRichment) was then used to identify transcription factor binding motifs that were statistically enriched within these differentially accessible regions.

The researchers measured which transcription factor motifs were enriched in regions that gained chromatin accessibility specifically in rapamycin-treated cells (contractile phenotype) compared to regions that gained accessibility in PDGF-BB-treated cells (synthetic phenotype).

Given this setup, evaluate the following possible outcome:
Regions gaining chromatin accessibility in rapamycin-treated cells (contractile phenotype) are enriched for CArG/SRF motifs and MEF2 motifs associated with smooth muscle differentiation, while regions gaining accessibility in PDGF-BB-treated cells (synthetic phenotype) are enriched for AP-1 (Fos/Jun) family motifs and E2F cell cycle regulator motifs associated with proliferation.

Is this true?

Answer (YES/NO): NO